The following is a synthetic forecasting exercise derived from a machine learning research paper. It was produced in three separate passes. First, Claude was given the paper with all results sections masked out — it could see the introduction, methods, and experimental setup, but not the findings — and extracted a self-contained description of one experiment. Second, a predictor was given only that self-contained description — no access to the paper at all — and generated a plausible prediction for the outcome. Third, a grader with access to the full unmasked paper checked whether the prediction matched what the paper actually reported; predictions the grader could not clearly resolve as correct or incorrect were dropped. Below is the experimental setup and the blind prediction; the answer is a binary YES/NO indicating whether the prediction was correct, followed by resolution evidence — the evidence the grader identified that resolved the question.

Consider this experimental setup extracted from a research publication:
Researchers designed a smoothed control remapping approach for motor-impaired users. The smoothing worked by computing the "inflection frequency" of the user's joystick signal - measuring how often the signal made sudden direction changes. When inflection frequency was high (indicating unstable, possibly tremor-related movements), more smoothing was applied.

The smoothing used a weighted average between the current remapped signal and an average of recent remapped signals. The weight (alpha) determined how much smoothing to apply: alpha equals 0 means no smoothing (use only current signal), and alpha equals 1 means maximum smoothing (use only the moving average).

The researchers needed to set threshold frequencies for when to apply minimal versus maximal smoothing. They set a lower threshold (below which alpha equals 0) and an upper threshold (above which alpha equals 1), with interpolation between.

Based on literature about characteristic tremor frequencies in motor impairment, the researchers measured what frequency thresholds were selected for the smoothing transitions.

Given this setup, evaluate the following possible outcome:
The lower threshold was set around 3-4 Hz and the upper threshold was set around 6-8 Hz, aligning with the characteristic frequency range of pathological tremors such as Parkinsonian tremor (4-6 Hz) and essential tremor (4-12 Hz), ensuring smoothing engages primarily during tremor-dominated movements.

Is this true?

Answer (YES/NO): NO